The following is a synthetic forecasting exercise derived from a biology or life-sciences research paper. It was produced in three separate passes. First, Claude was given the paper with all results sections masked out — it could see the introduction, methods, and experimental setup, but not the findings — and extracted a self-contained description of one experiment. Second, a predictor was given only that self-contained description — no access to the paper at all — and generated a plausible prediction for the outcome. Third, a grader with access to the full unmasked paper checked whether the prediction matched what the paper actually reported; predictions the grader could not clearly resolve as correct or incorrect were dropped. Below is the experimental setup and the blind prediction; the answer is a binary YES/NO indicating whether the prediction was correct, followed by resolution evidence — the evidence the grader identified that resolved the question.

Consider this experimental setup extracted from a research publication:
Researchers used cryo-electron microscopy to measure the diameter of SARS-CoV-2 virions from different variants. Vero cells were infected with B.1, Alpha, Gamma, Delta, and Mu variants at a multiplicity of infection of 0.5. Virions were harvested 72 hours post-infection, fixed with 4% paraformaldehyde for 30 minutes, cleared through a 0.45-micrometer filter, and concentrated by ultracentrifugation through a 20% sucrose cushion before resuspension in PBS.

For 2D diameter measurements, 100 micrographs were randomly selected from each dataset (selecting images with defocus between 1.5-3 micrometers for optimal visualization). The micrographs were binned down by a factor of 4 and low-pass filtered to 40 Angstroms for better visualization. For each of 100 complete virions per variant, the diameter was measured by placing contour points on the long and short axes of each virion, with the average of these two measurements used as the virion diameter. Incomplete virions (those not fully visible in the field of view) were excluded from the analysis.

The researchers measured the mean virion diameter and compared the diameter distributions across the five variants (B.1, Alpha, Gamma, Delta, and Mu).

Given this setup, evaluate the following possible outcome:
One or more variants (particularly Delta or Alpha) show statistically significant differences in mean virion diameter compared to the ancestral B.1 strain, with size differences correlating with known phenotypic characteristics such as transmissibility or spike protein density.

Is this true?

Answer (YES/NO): NO